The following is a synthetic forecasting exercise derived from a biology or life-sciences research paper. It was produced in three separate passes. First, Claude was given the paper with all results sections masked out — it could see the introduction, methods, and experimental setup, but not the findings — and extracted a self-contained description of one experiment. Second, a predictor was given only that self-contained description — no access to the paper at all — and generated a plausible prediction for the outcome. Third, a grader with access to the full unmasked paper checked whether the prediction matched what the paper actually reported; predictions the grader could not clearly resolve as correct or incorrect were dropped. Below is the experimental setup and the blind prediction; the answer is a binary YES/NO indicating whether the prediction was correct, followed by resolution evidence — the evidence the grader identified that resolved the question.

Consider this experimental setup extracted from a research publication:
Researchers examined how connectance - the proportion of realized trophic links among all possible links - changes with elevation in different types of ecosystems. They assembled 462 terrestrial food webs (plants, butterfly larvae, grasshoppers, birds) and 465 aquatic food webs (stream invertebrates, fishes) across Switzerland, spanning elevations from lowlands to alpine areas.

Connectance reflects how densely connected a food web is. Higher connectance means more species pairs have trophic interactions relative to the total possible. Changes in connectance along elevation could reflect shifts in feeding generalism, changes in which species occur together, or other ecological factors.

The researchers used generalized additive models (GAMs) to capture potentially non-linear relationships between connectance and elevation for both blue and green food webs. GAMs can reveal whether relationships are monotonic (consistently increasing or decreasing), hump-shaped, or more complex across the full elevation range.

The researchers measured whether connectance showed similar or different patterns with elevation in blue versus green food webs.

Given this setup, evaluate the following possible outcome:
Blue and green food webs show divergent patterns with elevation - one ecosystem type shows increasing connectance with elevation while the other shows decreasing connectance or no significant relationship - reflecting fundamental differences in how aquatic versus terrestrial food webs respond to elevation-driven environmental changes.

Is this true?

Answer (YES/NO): NO